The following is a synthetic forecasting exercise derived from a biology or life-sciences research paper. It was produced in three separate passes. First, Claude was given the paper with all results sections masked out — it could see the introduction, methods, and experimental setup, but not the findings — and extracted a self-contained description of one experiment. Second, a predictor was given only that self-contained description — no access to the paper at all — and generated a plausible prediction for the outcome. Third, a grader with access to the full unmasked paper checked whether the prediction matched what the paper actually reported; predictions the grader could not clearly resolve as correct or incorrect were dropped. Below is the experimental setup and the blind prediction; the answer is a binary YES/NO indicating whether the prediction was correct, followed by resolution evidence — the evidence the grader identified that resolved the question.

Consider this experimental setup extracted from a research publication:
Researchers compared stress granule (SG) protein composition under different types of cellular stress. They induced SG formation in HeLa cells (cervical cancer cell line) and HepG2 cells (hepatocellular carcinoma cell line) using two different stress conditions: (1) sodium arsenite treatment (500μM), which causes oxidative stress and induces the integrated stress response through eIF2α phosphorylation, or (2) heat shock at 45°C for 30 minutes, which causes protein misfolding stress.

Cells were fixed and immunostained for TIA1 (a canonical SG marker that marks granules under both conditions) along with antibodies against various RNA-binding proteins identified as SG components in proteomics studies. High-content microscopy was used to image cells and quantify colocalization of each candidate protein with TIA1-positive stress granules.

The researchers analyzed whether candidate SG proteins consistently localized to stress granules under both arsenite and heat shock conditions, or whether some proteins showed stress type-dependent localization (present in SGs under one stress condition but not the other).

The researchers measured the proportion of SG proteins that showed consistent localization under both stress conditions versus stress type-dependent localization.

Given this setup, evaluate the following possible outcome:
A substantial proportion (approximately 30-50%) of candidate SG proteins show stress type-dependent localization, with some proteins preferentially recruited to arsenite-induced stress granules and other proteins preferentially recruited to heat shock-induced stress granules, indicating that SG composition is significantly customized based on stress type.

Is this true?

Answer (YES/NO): NO